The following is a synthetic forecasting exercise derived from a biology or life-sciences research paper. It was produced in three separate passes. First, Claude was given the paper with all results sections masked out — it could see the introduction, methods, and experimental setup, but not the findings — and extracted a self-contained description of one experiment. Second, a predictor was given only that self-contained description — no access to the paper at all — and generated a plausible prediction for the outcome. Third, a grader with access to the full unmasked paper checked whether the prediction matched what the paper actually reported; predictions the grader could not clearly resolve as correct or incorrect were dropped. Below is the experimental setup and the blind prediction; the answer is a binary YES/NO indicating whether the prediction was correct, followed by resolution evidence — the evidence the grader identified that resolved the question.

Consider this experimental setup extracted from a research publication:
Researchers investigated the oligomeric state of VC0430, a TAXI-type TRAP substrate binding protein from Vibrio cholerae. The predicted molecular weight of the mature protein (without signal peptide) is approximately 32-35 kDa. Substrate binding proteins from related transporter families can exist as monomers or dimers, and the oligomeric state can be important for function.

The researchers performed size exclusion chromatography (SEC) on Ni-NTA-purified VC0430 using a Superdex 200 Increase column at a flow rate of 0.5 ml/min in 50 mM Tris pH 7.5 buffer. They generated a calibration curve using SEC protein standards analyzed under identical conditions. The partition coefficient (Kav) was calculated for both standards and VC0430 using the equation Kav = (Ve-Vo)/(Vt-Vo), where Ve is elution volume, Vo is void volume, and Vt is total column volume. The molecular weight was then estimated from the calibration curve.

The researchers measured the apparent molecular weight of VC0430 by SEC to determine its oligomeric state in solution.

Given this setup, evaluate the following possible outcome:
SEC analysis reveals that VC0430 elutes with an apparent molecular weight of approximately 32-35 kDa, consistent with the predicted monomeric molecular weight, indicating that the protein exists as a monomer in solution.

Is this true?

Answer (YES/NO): NO